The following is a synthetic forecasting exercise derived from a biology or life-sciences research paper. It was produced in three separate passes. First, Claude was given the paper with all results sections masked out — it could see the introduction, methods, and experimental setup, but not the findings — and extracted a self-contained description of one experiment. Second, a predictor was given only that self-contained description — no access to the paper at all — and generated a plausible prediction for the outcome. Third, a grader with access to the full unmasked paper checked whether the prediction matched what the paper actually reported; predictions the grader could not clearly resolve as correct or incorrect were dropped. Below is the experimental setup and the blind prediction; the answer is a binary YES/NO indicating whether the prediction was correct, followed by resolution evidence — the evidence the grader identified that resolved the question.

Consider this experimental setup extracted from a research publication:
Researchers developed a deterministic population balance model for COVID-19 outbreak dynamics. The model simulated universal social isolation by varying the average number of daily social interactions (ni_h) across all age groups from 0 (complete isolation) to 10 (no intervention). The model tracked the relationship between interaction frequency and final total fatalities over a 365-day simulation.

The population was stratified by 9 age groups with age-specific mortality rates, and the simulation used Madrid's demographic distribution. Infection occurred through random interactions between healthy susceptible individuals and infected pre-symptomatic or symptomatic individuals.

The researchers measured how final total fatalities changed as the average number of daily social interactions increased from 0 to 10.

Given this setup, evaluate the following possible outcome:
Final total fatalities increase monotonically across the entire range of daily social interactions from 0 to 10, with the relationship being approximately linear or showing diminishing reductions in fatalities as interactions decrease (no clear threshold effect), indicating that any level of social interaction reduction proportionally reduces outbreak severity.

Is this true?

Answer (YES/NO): NO